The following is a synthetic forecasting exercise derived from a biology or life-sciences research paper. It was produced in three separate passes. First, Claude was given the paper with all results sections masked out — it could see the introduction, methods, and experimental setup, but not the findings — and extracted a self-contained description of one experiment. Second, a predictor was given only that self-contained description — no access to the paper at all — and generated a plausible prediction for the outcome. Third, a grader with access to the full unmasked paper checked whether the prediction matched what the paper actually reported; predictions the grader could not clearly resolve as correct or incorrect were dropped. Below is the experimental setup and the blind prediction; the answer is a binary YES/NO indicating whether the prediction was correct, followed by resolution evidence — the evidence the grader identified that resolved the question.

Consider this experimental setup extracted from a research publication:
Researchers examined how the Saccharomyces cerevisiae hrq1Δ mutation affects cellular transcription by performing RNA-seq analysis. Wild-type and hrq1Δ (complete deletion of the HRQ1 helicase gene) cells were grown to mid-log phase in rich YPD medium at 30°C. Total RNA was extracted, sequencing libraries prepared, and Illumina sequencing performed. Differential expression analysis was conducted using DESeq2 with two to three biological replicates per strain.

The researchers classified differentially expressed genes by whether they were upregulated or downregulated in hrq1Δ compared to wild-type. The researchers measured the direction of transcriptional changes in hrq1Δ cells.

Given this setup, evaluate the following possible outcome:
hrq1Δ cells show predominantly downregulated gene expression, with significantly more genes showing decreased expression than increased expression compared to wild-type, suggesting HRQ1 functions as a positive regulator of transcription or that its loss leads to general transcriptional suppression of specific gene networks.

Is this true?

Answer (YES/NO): YES